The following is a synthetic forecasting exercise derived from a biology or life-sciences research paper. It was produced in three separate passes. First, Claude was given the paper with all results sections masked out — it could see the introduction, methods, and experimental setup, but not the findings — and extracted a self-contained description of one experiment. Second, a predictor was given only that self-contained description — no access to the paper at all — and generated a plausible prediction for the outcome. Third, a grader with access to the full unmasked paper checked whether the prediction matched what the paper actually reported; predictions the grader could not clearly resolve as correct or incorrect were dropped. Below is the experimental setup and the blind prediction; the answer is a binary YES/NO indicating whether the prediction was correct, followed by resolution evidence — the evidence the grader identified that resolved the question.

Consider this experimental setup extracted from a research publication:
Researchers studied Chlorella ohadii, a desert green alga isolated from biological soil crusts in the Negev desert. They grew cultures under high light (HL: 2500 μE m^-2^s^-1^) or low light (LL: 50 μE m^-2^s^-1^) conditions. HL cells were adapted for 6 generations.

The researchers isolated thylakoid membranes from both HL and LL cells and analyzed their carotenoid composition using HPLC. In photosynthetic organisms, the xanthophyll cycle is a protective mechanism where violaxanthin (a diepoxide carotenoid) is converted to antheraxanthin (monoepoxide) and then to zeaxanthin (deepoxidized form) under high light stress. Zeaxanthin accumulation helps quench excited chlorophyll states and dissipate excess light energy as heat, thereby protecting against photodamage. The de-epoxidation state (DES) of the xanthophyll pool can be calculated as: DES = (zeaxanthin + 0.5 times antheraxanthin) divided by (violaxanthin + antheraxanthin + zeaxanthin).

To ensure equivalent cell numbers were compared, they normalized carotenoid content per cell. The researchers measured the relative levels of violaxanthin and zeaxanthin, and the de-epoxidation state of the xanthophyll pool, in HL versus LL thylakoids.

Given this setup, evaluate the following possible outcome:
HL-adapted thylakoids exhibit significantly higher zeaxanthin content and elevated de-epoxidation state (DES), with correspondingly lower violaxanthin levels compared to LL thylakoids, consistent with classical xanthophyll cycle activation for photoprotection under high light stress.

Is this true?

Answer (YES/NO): YES